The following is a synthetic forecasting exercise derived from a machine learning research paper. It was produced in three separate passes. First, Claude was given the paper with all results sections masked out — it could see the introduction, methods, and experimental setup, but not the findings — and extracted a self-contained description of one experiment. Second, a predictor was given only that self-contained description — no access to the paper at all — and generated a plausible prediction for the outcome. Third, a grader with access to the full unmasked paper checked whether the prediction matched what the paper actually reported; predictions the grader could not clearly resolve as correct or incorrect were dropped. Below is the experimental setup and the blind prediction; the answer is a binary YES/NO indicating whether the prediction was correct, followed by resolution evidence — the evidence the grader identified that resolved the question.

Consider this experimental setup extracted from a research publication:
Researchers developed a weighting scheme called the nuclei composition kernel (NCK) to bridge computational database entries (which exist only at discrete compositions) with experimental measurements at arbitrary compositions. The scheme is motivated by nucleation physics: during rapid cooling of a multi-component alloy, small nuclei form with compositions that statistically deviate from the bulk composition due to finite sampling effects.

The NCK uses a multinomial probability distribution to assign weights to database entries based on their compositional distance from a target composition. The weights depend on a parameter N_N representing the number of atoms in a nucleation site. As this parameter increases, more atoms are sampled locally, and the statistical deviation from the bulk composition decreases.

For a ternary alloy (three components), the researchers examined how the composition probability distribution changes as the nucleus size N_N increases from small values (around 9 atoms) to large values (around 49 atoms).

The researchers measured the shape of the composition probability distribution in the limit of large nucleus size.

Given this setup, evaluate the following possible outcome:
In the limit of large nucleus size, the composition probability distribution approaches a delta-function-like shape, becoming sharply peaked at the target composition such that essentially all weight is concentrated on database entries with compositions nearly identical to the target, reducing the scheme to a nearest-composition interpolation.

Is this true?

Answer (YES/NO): NO